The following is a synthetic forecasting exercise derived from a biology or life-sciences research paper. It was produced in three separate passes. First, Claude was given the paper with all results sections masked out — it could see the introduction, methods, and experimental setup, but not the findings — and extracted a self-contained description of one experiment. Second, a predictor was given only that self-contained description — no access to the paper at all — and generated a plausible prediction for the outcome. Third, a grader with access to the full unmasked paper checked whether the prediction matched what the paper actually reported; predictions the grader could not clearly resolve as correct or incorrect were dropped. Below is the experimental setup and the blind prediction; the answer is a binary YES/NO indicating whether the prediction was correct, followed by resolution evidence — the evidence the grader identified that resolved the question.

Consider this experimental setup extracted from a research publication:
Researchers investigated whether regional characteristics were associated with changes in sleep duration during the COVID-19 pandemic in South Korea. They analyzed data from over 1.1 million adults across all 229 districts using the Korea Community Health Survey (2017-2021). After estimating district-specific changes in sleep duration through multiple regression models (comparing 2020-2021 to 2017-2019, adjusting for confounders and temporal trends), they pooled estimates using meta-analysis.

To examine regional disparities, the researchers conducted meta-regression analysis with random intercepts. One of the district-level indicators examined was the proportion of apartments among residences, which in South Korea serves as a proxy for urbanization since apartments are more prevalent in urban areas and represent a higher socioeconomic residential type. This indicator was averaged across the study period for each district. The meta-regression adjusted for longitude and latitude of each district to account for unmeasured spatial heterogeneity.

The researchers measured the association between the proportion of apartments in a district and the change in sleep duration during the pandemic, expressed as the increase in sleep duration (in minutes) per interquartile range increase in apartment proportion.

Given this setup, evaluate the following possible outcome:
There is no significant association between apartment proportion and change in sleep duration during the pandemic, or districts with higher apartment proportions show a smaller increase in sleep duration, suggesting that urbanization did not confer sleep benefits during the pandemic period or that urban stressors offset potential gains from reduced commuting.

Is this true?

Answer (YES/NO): NO